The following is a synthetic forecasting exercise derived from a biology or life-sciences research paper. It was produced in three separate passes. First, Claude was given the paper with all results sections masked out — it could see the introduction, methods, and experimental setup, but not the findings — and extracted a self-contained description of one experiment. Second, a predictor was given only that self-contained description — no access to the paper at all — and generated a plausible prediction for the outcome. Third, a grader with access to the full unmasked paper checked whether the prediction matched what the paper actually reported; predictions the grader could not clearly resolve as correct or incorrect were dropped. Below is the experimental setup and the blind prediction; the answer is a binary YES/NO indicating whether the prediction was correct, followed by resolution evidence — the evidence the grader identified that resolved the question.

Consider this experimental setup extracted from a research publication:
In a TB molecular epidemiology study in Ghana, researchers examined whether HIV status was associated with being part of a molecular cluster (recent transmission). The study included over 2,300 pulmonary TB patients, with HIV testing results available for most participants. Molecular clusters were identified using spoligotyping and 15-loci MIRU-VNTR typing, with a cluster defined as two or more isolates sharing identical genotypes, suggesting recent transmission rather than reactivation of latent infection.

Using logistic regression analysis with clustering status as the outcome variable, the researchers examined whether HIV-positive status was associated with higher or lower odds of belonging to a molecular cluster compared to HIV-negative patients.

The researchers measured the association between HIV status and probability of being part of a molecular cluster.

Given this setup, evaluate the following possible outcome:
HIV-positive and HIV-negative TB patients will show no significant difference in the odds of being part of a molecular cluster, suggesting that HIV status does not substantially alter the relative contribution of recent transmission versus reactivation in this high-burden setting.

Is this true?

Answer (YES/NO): YES